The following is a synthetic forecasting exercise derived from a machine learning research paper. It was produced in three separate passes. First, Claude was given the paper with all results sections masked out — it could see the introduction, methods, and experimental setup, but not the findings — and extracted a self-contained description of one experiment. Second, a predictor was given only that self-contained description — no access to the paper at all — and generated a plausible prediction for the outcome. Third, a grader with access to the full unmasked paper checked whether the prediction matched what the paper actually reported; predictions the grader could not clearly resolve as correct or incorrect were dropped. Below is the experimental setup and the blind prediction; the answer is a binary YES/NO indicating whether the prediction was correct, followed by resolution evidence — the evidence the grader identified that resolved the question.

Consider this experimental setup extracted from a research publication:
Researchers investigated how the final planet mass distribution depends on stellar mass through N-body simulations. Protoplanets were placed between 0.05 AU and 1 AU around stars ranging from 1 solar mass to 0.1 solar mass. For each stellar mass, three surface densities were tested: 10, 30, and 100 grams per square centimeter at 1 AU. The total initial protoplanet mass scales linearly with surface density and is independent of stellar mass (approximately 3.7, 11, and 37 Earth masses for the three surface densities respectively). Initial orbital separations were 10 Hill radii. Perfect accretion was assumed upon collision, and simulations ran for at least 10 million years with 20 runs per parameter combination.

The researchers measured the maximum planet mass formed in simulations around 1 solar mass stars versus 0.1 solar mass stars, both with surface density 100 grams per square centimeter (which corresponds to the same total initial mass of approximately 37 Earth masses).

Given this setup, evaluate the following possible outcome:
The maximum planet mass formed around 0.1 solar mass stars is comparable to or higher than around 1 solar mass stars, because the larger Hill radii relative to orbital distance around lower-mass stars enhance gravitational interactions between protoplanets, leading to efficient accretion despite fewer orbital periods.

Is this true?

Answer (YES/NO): YES